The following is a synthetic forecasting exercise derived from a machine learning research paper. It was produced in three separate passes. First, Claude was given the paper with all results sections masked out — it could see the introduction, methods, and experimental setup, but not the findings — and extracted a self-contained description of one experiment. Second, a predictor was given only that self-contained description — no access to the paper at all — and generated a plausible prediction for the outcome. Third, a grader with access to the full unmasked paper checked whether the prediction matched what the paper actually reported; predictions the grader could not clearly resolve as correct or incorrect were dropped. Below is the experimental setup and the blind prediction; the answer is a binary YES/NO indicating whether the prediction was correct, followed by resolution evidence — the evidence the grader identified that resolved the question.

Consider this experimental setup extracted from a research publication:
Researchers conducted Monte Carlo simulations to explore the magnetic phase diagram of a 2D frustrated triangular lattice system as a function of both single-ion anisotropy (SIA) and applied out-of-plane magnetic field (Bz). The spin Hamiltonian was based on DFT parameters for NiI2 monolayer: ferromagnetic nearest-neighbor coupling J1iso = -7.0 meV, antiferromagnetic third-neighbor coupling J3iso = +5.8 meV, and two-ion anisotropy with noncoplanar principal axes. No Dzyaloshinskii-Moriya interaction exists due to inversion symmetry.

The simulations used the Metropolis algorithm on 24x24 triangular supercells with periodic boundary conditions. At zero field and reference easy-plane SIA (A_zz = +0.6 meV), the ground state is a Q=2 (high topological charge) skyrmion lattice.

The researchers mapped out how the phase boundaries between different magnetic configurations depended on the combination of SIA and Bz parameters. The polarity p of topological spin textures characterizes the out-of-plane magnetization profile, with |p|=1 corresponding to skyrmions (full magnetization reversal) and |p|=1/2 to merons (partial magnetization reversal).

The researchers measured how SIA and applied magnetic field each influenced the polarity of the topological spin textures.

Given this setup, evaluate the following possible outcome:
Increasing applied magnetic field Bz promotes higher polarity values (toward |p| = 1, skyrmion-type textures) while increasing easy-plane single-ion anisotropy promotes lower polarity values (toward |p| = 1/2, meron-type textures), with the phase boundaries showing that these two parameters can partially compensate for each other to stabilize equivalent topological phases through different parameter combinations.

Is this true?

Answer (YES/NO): YES